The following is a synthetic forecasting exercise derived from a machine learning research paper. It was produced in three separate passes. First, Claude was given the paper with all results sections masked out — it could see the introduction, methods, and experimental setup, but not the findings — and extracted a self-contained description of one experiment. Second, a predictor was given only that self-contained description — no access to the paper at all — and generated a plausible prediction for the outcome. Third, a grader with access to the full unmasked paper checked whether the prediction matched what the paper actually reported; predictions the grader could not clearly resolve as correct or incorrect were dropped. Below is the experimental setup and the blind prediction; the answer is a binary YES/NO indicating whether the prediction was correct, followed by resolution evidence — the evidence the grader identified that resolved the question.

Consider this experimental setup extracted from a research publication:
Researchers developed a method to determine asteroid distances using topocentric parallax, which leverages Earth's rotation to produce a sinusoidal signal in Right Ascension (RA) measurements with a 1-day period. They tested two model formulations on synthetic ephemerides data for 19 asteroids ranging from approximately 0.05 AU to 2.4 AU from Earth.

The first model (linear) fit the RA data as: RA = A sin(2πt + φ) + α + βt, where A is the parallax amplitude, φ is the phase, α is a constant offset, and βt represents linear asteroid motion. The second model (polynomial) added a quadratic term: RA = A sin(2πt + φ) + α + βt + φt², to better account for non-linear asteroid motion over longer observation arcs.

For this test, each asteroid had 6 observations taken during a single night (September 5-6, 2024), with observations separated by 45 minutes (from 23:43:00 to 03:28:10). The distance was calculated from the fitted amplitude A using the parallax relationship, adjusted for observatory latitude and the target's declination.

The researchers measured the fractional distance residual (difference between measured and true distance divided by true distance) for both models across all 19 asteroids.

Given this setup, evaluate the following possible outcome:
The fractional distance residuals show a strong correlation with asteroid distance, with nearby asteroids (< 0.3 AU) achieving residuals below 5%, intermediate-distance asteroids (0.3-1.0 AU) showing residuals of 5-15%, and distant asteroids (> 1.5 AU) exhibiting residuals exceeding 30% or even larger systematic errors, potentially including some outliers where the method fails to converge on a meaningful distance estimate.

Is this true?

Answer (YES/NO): NO